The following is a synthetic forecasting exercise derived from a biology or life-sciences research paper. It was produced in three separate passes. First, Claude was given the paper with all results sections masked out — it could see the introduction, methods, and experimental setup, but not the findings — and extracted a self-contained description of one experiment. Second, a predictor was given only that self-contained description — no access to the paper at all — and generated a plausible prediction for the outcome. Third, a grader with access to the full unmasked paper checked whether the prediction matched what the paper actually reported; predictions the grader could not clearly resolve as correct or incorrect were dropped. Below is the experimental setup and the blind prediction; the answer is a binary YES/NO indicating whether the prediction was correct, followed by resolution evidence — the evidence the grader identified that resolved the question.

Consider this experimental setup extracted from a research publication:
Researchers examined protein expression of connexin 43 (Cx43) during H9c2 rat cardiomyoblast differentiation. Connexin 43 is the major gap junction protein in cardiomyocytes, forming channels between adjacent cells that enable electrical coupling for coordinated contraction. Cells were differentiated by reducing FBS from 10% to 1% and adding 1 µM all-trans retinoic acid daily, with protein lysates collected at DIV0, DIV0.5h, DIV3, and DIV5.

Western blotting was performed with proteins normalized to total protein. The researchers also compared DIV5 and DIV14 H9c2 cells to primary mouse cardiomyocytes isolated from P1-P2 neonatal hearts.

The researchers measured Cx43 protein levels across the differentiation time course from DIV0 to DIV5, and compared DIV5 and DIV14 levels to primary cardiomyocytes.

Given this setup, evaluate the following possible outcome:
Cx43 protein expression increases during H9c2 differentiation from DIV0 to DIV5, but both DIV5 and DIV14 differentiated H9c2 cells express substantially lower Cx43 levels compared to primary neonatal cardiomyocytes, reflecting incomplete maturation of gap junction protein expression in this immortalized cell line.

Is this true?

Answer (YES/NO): NO